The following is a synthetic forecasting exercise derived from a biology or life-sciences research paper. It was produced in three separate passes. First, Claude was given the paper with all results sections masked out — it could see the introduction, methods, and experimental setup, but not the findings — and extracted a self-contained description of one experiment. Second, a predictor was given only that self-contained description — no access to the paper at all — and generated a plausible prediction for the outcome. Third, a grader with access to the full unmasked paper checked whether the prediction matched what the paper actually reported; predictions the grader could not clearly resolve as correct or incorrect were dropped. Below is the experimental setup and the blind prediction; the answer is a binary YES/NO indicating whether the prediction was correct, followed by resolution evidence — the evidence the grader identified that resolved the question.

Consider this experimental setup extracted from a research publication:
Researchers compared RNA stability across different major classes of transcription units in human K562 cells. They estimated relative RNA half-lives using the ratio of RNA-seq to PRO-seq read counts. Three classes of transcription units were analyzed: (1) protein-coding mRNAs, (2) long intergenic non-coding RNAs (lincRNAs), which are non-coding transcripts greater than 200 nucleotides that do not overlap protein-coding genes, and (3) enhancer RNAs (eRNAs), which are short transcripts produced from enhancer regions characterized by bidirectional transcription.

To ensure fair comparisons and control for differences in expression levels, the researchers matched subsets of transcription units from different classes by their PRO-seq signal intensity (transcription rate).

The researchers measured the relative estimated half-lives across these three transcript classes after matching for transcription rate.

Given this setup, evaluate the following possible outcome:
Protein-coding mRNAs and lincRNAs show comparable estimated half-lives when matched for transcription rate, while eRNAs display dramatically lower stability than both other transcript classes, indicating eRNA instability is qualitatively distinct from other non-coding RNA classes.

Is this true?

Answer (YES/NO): NO